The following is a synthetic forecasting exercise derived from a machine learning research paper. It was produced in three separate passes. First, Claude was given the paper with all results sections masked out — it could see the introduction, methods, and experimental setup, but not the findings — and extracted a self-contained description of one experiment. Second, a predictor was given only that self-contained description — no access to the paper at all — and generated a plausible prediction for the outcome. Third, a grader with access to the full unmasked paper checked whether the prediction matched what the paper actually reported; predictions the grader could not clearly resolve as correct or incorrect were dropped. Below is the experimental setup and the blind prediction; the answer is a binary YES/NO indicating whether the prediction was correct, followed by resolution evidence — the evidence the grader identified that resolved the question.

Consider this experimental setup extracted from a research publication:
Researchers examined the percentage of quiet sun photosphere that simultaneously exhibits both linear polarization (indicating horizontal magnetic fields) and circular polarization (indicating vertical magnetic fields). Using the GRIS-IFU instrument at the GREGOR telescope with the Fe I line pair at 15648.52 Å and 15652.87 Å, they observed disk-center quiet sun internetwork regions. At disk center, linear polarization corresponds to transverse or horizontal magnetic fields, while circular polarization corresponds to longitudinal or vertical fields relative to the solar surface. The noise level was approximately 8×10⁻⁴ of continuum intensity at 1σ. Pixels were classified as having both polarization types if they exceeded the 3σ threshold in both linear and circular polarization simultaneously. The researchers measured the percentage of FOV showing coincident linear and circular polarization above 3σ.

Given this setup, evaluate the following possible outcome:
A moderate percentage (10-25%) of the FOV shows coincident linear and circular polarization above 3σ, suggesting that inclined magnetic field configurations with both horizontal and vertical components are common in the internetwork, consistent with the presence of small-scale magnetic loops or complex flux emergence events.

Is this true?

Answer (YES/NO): NO